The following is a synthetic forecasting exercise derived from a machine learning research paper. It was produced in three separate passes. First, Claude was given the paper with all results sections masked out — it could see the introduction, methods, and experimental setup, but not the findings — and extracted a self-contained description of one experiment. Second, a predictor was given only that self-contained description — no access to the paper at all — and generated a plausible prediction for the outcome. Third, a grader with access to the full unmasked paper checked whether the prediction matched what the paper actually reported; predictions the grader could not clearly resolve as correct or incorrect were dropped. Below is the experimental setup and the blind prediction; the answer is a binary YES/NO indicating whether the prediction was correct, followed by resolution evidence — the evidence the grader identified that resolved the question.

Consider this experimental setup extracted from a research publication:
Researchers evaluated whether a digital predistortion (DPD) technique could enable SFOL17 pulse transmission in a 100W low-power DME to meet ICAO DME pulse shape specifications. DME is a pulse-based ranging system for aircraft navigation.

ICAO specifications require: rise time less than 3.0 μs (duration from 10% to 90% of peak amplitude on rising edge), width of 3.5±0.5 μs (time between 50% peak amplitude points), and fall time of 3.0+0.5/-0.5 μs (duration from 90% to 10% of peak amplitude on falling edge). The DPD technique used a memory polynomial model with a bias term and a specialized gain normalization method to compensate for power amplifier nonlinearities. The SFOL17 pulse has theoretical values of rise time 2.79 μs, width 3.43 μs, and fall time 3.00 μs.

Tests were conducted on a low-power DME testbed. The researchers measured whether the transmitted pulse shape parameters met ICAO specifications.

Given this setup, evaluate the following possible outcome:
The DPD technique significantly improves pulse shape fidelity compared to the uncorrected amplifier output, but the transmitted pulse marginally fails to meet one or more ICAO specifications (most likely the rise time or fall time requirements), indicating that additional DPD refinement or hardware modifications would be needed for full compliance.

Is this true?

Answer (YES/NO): NO